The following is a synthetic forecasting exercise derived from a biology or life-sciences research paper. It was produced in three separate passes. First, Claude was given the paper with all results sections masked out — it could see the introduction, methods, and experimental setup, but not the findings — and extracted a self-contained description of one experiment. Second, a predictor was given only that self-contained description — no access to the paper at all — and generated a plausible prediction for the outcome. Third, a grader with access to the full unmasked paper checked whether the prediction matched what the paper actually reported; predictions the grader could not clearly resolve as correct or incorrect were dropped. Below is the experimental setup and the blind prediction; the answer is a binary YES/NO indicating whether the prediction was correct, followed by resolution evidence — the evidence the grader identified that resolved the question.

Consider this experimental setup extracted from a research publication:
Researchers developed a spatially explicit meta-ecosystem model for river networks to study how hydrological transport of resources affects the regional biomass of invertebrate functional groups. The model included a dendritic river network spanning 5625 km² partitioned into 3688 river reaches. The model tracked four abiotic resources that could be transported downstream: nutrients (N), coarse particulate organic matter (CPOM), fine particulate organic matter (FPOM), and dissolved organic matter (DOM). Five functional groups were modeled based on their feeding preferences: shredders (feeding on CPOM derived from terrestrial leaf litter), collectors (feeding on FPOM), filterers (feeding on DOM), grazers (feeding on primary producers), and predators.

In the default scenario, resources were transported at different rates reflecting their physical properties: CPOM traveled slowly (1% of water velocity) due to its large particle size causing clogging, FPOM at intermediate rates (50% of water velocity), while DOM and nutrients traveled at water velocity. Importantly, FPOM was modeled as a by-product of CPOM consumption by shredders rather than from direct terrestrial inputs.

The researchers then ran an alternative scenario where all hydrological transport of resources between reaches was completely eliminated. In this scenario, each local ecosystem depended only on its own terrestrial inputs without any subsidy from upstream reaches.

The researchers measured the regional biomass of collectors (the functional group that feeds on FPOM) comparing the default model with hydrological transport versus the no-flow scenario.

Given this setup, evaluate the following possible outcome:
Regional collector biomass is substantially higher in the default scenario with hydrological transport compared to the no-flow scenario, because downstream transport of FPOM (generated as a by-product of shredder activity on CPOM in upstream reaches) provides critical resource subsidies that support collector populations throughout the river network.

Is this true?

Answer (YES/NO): NO